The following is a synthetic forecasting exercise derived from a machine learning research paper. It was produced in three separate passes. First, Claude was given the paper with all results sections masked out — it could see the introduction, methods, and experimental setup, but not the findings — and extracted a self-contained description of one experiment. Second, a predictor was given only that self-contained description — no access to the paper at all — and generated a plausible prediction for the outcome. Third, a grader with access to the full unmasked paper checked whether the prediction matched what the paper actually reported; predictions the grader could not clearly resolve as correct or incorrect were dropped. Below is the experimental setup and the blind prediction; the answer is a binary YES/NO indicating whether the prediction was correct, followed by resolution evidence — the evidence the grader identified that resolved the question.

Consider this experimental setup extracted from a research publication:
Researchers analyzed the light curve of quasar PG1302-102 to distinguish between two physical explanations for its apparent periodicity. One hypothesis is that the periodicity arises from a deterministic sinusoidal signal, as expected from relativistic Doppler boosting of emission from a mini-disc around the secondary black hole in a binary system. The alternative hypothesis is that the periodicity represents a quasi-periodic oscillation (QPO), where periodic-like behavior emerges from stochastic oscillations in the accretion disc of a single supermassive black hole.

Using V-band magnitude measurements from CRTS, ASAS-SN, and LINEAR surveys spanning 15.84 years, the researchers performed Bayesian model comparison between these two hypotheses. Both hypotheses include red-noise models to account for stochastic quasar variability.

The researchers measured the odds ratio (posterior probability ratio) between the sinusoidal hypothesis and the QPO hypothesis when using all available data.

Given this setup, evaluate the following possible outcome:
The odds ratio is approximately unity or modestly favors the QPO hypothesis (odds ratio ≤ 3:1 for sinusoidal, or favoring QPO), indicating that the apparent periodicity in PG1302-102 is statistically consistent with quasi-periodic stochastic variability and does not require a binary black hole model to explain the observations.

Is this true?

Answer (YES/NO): YES